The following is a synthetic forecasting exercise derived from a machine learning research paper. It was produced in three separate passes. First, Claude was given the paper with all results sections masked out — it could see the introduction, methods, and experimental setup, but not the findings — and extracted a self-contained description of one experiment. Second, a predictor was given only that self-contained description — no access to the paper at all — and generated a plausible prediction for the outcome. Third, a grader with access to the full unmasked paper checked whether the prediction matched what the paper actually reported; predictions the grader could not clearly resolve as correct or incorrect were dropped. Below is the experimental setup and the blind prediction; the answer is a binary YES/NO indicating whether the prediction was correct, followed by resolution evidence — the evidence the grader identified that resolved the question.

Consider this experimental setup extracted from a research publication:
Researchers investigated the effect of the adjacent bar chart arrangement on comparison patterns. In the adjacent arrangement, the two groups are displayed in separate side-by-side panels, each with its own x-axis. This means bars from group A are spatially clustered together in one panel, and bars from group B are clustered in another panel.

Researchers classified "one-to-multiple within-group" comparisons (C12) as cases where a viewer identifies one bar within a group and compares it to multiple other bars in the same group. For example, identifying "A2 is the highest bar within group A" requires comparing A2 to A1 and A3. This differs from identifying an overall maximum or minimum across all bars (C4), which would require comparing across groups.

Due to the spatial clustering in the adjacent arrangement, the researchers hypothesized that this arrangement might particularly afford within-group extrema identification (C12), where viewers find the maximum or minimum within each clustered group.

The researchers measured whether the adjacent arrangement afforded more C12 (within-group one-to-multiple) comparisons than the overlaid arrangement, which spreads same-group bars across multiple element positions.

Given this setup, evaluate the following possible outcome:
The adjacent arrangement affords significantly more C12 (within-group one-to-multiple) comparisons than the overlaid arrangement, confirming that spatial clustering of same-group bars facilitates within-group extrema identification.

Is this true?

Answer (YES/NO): YES